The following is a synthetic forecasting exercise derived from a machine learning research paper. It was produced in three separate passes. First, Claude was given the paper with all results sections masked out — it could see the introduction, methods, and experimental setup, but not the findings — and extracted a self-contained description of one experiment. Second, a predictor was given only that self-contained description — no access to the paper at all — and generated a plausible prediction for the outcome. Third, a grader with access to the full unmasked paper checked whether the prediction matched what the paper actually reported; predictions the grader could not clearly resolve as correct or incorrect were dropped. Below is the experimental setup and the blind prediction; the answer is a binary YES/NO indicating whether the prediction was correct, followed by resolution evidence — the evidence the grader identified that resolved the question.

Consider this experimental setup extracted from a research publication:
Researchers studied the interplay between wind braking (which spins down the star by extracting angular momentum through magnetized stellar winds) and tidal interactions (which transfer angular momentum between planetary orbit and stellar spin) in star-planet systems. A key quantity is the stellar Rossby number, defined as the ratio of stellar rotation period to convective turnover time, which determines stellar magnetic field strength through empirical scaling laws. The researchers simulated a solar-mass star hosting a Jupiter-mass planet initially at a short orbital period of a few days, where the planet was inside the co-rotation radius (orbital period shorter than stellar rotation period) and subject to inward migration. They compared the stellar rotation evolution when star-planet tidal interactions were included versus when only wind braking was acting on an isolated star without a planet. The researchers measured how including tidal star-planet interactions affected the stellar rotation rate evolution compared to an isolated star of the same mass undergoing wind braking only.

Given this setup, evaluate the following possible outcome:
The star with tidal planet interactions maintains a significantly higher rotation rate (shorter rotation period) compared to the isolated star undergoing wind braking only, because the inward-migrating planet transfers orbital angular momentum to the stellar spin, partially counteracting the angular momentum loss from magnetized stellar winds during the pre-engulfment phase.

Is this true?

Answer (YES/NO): YES